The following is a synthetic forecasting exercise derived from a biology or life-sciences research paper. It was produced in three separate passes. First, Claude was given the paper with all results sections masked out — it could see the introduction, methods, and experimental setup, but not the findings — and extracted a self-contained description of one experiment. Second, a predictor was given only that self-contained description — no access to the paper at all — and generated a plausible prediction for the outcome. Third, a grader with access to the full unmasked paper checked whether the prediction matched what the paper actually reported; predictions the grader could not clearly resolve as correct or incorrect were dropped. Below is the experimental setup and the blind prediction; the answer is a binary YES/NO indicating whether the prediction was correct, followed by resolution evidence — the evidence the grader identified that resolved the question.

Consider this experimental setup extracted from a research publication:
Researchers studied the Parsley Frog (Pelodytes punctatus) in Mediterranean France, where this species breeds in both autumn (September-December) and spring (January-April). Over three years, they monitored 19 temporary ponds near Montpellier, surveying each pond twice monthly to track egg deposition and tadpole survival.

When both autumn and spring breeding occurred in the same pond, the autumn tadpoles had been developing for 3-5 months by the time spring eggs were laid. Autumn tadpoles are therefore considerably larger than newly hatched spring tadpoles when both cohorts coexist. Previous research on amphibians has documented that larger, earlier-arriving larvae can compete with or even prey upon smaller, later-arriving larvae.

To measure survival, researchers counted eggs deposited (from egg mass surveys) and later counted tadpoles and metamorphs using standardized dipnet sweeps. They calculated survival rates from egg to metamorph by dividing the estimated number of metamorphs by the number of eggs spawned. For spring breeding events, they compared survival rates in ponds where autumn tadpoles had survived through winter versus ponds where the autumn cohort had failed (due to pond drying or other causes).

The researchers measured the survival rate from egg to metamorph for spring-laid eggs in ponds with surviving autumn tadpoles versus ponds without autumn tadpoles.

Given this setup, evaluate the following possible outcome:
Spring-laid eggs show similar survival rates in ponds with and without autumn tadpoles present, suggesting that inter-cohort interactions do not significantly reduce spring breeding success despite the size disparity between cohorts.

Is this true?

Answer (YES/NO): NO